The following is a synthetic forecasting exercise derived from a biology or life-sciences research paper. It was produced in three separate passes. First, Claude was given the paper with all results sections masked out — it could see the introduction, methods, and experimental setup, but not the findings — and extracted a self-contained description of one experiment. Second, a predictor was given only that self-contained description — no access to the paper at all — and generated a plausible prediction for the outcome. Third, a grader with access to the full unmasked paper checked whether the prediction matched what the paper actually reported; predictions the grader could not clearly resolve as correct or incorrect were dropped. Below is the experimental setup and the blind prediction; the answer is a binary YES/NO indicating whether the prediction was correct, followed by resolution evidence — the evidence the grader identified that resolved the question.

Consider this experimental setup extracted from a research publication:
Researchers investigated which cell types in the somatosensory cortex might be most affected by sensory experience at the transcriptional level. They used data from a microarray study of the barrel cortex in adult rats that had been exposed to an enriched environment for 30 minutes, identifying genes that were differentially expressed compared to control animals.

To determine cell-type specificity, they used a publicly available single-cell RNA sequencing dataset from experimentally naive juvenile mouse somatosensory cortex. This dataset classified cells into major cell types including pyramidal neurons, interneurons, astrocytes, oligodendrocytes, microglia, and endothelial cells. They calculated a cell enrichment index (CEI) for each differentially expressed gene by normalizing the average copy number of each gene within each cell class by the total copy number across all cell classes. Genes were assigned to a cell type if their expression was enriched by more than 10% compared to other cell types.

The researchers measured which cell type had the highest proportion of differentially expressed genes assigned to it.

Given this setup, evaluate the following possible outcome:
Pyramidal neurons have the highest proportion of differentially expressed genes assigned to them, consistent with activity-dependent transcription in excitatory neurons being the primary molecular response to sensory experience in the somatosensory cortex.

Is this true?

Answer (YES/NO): NO